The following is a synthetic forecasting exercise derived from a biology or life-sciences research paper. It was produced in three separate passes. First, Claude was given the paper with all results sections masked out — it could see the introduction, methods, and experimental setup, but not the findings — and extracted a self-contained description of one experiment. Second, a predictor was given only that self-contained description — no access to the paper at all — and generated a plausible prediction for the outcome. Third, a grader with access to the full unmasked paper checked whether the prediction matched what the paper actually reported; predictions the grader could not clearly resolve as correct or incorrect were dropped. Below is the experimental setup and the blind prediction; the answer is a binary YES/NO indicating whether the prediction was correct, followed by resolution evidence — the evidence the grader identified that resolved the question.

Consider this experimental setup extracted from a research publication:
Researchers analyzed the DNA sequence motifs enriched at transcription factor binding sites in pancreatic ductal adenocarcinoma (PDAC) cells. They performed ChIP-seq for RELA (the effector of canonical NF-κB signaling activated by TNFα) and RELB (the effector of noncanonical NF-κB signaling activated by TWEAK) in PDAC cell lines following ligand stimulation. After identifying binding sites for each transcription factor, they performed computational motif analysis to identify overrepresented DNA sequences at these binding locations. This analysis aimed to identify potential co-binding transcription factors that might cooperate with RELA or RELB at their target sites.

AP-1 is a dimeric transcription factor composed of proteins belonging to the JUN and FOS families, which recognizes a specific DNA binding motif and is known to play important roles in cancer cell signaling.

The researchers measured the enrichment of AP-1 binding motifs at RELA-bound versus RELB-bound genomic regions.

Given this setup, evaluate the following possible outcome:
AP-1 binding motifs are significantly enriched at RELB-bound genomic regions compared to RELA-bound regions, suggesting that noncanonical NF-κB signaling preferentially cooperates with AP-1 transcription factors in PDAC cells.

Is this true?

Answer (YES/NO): YES